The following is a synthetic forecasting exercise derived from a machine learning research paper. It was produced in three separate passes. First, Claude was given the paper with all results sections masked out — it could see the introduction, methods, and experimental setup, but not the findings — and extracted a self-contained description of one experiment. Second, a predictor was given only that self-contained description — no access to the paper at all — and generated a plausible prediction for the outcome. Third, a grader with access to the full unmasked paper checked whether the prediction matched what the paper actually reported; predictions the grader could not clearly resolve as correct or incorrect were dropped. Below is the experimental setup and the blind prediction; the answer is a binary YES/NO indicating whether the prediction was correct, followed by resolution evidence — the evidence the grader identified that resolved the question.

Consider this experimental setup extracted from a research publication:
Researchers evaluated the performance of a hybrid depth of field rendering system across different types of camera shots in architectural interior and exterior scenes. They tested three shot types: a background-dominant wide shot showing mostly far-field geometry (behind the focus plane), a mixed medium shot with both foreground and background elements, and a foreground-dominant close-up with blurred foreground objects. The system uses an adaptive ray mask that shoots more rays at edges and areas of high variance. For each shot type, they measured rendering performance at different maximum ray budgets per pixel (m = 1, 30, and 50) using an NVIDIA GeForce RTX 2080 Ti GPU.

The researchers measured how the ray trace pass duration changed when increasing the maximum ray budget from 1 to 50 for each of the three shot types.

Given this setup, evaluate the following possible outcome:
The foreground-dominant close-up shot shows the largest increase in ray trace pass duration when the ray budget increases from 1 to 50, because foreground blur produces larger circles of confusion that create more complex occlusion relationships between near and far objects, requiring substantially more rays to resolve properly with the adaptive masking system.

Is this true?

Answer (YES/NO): YES